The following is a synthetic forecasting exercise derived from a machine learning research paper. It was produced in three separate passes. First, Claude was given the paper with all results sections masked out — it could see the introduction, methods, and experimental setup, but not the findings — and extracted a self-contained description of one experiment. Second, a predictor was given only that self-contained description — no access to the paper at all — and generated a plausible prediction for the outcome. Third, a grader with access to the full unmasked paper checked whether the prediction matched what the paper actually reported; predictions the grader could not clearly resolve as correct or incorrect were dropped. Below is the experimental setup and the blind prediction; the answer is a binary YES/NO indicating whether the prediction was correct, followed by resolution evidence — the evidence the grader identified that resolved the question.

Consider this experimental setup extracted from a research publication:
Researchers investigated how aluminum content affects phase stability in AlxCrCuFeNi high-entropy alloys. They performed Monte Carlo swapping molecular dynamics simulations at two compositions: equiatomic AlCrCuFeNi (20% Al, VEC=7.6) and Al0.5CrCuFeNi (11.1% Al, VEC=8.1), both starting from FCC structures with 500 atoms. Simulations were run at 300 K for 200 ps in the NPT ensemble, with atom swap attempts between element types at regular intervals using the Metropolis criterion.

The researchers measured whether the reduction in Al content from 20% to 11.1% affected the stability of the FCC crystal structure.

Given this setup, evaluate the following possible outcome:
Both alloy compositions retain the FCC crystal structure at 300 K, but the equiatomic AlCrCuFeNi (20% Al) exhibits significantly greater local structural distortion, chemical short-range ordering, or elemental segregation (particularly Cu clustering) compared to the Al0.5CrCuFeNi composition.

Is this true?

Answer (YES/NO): NO